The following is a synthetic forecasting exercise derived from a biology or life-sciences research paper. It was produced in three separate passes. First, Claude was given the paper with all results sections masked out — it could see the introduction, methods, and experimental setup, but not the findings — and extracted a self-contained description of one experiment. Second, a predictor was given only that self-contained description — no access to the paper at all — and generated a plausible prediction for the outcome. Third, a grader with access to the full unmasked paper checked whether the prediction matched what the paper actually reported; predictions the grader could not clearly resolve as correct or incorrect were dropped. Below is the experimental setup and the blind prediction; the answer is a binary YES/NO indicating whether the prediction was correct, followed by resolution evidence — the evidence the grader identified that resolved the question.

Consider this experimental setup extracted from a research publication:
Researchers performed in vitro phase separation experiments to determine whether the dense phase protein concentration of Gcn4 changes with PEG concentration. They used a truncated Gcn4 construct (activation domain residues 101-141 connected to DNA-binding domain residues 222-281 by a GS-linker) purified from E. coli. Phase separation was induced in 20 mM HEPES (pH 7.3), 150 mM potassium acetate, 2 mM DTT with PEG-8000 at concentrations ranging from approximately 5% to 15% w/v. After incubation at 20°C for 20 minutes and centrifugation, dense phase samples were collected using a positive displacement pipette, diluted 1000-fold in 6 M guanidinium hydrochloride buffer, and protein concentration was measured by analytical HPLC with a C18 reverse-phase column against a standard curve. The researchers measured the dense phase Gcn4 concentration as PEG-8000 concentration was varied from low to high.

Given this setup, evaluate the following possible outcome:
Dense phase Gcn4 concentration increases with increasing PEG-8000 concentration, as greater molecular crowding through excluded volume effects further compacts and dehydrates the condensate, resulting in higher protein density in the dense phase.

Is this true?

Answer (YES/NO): NO